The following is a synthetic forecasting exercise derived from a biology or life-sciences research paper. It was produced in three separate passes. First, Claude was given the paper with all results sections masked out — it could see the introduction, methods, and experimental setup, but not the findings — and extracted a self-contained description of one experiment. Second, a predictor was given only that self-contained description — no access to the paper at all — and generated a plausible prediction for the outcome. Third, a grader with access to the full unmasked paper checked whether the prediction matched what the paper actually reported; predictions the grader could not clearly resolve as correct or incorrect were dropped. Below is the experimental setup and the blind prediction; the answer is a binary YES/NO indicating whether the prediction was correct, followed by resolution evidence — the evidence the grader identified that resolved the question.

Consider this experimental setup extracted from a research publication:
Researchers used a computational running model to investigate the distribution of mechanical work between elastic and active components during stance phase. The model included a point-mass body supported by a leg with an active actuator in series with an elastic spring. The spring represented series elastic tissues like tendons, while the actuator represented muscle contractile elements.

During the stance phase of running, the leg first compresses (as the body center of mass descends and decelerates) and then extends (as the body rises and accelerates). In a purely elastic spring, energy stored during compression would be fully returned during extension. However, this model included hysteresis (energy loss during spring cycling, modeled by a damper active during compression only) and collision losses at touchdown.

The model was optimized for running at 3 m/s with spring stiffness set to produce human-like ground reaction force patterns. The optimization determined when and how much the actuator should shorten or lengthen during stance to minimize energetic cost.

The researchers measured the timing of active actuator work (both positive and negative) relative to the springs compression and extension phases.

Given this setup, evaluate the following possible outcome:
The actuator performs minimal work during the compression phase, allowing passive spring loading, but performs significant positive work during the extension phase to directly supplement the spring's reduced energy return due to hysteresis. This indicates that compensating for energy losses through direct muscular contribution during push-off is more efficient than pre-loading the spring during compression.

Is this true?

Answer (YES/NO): YES